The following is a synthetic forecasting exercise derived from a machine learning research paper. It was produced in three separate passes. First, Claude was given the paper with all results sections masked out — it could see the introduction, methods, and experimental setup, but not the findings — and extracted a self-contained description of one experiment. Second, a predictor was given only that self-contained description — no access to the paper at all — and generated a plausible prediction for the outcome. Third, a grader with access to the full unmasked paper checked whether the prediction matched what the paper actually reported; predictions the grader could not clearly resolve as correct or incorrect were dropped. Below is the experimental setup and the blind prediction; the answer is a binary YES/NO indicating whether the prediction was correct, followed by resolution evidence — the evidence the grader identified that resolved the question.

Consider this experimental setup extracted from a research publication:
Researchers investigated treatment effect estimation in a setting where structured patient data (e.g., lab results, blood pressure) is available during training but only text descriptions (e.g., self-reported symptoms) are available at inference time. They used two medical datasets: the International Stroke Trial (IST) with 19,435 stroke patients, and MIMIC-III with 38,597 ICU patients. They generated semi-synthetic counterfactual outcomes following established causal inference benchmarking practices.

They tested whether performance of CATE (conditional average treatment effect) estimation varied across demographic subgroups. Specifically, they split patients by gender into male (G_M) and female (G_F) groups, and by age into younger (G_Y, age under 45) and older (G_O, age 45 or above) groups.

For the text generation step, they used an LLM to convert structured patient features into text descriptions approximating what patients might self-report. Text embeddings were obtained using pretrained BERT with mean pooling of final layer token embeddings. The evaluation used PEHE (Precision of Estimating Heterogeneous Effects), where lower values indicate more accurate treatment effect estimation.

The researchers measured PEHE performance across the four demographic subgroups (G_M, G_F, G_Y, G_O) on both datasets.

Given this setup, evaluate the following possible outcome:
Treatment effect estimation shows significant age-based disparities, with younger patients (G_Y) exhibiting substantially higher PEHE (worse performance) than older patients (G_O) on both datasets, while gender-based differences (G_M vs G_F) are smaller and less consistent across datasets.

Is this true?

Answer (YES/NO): NO